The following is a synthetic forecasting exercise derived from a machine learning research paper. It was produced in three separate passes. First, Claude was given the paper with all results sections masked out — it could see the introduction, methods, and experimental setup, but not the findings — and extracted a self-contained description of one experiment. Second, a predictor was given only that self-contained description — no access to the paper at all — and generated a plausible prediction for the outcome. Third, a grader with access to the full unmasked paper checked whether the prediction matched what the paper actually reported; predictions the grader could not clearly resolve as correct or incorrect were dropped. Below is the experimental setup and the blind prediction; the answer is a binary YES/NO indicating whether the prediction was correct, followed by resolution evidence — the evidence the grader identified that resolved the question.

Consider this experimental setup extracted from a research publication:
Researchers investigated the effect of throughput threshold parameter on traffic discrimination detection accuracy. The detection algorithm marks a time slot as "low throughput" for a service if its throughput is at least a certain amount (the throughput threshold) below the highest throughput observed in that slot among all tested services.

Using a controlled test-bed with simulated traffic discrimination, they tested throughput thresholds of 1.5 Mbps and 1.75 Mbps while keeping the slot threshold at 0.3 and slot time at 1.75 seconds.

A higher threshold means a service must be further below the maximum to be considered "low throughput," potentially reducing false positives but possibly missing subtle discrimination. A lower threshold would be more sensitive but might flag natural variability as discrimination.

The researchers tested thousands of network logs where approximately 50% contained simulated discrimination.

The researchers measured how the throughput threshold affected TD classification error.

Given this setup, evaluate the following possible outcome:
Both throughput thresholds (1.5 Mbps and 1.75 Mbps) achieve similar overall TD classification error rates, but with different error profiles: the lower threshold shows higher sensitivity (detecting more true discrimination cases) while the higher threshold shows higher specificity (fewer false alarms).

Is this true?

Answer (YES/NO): NO